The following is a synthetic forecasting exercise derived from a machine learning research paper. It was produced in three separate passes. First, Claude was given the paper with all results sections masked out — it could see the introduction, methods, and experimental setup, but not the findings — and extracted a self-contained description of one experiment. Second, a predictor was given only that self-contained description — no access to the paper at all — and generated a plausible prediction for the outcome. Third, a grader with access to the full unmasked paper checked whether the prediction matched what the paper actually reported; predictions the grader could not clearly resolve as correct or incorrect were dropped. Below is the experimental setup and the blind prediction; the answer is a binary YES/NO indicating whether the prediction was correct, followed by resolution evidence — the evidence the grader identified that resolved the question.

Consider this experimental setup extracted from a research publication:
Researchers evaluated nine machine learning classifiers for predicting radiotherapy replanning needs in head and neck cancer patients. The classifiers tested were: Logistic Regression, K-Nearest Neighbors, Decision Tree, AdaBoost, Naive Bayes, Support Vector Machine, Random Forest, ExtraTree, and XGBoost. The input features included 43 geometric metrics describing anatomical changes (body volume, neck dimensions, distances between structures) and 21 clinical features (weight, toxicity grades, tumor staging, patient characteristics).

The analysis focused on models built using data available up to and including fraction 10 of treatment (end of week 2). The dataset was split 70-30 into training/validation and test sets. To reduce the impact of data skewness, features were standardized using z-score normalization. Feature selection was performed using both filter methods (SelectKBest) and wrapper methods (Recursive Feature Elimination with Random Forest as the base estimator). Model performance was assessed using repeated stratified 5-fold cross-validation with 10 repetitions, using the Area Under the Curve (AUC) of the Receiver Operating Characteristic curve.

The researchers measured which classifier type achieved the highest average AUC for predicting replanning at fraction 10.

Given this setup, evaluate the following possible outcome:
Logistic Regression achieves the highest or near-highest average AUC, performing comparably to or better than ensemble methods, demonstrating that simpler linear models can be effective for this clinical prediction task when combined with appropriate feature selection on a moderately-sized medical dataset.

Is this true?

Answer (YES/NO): NO